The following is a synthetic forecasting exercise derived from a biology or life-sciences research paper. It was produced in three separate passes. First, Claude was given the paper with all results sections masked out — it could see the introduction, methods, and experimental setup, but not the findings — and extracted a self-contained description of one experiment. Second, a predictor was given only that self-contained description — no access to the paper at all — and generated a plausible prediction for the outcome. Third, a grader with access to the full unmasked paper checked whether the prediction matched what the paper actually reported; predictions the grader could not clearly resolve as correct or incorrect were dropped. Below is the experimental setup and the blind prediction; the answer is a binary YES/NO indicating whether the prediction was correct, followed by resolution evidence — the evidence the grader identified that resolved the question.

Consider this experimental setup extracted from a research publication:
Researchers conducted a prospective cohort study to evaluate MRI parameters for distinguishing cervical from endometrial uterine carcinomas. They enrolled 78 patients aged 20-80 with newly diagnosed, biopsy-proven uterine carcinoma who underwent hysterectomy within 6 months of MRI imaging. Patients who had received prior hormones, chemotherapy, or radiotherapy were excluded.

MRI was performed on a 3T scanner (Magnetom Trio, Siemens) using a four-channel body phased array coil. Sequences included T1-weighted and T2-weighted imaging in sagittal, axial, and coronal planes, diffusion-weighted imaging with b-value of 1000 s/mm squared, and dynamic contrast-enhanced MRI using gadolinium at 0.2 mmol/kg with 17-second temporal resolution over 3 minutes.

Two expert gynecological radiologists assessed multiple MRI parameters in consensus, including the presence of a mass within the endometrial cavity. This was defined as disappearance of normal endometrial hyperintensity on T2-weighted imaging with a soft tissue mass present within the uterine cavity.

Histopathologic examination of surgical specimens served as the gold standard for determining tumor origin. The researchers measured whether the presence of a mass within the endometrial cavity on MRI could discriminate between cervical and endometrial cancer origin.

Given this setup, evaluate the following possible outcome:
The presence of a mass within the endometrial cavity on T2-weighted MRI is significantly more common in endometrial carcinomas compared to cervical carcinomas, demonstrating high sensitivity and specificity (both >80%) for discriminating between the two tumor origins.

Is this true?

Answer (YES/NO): NO